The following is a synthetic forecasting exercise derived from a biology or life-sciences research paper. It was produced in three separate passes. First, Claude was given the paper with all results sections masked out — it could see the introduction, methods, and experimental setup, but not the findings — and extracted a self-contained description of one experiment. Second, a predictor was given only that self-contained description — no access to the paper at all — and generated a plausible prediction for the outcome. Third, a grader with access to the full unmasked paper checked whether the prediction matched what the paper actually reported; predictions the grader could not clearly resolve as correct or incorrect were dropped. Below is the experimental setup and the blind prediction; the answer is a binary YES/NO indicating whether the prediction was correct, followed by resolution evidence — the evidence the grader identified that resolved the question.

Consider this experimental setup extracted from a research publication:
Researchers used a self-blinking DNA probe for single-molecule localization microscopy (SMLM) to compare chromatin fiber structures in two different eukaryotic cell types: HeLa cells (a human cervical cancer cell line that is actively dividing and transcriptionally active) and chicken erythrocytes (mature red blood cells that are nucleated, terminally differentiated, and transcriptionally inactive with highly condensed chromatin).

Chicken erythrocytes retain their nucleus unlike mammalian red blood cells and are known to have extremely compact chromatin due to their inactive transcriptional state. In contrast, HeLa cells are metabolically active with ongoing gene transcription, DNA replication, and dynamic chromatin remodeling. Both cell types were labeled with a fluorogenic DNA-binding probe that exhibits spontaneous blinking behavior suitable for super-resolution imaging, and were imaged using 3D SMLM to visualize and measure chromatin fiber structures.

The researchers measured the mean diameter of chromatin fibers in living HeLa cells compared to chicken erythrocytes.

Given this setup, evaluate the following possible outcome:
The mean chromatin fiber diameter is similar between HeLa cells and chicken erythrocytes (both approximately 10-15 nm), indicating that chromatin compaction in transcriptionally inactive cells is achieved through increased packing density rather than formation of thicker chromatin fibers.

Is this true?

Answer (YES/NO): NO